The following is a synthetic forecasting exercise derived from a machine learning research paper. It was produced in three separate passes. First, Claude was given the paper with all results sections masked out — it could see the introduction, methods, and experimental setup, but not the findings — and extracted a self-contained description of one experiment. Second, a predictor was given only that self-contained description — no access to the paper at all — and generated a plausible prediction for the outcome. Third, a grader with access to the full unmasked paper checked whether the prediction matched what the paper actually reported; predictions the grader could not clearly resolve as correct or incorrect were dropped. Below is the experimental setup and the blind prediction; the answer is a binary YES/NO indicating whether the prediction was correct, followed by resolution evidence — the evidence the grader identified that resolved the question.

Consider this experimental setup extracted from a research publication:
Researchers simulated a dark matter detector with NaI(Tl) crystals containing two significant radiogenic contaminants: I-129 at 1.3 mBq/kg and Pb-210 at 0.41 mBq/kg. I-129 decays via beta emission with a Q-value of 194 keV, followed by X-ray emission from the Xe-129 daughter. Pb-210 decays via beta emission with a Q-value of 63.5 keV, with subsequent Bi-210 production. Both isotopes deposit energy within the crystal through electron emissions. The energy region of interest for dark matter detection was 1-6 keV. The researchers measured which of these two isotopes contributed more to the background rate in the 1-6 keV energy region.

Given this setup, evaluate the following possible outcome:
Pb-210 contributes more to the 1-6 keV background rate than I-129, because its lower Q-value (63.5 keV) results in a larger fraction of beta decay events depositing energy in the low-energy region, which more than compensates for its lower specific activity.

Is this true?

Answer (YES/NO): YES